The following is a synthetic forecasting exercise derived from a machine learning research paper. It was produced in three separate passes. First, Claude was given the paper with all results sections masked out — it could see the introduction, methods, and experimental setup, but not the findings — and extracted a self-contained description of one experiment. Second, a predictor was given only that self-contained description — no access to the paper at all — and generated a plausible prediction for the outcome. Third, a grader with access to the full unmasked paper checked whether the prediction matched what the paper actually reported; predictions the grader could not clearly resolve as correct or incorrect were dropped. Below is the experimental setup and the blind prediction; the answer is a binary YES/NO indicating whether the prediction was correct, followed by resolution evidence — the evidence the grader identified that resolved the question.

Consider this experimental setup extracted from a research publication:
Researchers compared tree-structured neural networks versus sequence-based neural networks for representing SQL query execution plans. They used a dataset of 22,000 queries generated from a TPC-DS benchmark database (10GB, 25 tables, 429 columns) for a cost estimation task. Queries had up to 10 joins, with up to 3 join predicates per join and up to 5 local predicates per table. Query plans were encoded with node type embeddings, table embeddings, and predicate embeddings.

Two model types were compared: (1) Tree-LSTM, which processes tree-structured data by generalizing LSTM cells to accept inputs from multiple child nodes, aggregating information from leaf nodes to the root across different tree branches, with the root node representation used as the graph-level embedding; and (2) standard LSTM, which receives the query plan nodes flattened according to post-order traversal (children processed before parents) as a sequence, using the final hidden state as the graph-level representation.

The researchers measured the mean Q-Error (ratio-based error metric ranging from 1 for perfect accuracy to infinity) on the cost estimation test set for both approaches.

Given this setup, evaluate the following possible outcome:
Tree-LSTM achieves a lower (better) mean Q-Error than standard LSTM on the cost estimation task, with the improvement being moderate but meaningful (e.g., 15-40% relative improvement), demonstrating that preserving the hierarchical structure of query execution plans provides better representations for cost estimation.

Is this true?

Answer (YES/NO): NO